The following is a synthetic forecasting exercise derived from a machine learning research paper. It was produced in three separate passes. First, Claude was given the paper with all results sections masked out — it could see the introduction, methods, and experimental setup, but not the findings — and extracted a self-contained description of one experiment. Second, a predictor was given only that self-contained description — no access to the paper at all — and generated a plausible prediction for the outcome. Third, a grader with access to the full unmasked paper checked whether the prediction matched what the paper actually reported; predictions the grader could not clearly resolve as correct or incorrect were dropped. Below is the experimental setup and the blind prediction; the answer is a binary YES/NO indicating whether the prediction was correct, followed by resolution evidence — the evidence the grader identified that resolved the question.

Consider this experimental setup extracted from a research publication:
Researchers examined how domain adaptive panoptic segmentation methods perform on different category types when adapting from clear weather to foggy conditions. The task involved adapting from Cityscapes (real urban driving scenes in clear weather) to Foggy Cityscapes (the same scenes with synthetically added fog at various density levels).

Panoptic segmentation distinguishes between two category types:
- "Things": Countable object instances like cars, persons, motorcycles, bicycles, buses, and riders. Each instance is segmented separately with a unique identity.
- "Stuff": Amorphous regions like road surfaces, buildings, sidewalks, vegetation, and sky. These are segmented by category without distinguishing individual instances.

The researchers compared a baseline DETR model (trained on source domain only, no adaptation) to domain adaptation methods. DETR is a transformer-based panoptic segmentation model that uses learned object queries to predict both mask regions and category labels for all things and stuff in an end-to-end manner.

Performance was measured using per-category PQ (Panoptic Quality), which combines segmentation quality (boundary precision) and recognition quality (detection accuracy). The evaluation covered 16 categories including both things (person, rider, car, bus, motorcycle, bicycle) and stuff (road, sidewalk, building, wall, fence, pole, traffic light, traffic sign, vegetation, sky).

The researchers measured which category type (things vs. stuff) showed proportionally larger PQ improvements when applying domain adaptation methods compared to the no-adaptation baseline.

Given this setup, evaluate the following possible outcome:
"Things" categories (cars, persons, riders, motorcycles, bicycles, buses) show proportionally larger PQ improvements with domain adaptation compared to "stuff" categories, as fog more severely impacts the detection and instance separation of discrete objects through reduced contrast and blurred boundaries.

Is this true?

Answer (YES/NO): YES